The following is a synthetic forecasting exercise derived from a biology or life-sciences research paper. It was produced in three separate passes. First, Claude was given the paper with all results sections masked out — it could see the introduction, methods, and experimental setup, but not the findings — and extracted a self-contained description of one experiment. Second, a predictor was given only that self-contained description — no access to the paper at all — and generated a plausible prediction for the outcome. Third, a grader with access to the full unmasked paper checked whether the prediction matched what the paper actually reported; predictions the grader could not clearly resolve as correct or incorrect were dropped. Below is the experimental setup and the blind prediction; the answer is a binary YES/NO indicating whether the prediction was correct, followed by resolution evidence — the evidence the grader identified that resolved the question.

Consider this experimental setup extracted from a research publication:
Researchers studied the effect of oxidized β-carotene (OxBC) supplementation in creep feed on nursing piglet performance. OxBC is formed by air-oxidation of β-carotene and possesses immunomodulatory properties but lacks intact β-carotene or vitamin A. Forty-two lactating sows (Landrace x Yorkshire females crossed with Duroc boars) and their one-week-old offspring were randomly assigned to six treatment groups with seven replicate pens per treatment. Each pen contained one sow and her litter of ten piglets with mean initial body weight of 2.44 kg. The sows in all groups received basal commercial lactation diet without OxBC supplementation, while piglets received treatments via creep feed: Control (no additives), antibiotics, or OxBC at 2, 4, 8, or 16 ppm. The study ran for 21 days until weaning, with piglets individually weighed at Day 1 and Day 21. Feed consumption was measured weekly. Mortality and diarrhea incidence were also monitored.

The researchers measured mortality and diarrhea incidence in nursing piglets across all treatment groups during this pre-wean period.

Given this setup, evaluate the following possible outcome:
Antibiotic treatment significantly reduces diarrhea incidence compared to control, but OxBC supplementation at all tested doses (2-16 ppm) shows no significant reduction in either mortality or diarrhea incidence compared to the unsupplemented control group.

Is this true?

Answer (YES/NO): NO